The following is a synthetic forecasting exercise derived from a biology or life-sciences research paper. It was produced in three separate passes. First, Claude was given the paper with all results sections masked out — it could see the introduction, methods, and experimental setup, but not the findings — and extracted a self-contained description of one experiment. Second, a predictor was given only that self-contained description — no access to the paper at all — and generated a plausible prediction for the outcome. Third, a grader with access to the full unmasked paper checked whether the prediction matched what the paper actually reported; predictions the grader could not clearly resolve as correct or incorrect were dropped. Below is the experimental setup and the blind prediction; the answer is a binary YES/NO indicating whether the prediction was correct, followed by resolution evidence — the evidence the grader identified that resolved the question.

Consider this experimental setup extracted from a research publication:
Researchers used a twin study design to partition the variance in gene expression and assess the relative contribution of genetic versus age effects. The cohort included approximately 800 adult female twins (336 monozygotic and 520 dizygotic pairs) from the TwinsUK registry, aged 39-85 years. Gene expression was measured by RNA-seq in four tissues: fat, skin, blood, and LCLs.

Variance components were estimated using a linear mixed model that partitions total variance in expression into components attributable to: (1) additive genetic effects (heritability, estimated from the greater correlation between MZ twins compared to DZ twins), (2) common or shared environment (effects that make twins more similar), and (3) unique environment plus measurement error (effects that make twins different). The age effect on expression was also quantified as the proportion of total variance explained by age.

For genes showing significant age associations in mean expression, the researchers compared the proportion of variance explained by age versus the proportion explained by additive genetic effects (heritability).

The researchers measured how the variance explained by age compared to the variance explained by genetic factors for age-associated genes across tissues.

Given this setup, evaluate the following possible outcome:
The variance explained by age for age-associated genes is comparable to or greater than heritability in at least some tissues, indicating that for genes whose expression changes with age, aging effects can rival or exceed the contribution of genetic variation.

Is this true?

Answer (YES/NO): NO